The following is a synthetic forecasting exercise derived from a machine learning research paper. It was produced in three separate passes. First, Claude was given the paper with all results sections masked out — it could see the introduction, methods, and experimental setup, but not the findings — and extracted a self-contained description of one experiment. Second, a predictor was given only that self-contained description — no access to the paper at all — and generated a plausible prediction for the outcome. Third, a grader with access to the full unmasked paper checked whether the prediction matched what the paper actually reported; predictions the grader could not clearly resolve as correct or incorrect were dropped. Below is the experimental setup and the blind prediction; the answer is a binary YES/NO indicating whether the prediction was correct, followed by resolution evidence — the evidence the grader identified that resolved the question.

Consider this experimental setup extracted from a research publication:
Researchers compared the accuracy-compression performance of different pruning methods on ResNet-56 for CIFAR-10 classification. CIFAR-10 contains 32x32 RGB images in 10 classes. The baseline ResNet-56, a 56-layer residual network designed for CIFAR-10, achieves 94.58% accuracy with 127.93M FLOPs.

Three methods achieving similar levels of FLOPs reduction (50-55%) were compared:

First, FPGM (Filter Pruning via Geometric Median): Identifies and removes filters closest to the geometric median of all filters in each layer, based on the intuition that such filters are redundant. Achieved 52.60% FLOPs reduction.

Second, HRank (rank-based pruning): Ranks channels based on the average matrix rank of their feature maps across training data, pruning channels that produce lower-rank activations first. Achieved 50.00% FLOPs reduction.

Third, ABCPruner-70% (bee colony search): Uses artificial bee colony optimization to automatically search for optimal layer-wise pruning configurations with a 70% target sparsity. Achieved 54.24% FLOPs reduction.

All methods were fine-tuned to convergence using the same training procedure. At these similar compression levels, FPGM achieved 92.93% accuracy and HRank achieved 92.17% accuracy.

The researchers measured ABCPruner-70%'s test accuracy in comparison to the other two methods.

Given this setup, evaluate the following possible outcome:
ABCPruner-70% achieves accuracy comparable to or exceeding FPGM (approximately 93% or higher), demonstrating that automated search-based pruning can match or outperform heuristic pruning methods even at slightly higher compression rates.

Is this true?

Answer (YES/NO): YES